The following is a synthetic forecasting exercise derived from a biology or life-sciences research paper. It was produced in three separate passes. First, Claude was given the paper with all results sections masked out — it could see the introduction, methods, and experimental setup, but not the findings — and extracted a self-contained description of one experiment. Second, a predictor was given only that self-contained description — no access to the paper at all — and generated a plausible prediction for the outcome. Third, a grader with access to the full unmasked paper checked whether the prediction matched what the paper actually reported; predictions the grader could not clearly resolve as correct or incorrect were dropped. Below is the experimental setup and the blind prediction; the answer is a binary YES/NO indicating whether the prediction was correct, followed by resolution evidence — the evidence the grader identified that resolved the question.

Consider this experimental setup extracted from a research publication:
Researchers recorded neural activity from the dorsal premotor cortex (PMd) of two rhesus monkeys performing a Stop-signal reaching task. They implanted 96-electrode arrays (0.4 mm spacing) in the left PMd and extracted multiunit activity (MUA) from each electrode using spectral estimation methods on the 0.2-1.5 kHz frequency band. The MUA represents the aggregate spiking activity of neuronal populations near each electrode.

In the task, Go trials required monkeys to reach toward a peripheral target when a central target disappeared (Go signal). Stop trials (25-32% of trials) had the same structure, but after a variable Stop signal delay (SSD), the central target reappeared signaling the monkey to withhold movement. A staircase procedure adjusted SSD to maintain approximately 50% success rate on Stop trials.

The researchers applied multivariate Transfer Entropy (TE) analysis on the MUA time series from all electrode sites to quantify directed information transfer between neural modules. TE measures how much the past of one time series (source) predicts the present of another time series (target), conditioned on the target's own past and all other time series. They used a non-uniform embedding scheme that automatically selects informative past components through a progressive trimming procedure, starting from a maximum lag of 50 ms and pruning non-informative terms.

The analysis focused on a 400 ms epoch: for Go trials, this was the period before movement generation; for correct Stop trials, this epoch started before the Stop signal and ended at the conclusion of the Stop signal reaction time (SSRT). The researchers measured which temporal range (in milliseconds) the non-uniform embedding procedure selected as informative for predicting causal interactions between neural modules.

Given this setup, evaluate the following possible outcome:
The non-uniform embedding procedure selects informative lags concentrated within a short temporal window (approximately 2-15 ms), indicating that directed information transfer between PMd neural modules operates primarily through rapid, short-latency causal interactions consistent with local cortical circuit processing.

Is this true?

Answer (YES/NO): YES